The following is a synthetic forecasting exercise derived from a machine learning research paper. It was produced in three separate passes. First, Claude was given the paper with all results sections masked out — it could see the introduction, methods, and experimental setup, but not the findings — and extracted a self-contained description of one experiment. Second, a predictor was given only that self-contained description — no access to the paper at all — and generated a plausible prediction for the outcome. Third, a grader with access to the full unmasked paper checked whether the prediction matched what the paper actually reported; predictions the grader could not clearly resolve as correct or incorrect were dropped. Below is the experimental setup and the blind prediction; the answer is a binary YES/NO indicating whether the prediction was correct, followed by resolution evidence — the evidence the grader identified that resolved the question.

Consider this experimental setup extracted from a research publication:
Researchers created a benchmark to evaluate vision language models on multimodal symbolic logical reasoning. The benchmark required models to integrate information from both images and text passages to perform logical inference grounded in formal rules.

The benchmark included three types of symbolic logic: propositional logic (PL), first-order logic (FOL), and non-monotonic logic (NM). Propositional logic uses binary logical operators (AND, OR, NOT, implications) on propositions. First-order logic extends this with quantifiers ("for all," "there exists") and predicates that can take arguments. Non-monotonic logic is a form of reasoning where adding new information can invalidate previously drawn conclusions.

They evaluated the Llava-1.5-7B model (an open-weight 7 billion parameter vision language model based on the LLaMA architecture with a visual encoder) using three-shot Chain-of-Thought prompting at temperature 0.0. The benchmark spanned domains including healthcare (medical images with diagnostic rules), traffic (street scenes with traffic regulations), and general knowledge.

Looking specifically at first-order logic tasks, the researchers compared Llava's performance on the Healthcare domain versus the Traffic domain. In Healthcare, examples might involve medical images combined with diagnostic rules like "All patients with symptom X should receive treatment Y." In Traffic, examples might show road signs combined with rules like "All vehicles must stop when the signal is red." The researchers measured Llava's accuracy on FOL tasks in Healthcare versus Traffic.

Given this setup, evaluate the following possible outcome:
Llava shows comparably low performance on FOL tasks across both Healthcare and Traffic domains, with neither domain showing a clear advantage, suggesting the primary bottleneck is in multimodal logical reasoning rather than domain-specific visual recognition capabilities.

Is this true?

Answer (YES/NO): NO